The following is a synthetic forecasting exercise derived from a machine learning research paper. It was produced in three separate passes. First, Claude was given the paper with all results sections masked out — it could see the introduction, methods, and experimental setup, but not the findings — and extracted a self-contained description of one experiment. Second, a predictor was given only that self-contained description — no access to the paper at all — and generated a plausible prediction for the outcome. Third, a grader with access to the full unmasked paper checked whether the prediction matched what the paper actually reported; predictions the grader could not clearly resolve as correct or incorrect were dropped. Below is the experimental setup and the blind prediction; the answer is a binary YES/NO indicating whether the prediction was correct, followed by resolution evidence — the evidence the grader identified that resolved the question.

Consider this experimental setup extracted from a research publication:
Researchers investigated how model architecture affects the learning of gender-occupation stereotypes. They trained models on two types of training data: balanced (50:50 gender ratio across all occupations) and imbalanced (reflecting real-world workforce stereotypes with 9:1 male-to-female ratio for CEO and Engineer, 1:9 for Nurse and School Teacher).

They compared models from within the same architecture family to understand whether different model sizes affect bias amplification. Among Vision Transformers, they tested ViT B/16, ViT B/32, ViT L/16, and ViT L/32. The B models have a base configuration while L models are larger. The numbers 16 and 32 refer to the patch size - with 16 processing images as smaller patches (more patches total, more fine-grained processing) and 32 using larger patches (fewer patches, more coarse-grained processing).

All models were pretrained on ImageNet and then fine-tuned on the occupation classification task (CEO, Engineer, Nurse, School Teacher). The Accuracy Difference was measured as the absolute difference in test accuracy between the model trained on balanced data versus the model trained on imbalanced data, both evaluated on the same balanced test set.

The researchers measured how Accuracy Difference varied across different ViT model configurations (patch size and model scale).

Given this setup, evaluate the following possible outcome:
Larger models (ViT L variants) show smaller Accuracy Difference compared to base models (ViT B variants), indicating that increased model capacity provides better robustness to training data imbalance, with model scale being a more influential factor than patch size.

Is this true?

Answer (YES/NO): NO